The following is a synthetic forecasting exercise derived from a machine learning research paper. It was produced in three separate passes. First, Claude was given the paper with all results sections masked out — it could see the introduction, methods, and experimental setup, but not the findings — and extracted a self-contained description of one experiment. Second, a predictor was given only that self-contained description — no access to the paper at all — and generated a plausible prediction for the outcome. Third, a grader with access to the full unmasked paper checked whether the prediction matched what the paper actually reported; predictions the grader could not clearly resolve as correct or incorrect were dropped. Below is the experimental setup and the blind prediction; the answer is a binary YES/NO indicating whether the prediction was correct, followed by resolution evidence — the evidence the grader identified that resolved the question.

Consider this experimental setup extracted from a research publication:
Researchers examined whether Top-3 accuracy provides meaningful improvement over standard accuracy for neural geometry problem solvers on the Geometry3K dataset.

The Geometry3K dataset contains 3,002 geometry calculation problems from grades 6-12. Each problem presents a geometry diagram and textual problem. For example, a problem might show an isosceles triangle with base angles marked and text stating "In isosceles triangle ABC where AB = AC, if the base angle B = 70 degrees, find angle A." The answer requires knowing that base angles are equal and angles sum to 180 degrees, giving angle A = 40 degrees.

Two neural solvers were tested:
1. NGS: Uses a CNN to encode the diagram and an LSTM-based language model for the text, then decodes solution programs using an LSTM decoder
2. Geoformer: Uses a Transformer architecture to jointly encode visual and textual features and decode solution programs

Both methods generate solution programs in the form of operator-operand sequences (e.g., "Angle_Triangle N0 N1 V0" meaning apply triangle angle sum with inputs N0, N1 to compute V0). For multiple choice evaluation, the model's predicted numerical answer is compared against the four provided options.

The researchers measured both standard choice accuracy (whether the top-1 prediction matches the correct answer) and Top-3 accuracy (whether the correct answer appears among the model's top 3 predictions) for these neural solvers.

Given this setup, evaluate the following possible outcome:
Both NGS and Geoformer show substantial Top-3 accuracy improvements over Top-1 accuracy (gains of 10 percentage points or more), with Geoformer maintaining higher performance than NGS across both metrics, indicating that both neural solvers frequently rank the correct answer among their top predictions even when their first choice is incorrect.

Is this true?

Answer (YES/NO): NO